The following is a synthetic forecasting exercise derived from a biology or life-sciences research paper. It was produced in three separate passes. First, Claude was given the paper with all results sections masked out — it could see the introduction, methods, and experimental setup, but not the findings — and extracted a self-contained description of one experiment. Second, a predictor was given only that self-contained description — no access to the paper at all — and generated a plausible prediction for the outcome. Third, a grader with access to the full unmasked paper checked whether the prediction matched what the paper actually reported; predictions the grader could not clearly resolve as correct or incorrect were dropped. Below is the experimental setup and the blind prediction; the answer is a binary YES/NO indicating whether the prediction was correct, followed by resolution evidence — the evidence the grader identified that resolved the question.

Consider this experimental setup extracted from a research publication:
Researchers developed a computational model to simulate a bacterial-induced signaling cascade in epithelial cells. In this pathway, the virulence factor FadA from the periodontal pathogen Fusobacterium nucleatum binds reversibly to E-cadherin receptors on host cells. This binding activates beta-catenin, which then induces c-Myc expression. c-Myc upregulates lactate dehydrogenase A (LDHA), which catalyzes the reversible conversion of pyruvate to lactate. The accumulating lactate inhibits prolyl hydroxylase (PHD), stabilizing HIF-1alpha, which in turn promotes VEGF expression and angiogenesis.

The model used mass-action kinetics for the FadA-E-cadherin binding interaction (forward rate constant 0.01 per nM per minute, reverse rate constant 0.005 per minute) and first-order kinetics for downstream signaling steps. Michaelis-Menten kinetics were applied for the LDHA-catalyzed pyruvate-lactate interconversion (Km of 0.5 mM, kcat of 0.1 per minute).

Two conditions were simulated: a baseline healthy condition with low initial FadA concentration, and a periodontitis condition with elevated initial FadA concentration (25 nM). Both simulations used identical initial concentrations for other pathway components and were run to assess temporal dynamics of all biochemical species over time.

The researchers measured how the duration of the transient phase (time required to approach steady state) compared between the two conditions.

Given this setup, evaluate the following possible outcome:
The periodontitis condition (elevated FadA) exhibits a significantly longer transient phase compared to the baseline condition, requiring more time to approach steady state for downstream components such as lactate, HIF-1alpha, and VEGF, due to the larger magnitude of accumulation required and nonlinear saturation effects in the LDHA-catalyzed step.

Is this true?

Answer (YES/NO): YES